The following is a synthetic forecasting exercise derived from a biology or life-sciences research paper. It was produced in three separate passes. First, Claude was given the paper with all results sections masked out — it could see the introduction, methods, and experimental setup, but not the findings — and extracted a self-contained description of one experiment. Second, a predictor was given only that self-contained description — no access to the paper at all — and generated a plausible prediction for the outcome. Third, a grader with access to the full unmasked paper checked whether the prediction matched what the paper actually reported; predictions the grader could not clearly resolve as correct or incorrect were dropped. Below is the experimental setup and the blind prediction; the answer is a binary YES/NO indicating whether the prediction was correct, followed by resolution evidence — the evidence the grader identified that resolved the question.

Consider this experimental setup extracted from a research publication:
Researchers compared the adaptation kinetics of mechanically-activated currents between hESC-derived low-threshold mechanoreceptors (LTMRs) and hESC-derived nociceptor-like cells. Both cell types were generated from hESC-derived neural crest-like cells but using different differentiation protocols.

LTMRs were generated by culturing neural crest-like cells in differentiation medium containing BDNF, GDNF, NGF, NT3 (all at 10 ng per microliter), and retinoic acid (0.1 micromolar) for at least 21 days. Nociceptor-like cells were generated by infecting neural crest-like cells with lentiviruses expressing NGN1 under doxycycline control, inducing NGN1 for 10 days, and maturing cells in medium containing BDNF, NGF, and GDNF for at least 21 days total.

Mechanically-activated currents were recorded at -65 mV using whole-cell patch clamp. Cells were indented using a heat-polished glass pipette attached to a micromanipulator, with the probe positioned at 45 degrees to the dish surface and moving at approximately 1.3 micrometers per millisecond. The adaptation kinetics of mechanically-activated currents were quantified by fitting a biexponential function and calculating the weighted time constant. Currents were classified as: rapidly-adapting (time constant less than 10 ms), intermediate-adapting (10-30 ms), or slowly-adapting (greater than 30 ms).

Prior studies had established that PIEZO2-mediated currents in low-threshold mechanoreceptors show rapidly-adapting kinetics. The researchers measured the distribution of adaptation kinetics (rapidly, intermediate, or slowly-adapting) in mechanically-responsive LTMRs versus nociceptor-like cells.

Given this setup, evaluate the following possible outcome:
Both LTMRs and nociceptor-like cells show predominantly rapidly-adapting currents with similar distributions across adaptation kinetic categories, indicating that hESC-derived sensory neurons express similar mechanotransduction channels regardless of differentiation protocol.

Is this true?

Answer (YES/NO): NO